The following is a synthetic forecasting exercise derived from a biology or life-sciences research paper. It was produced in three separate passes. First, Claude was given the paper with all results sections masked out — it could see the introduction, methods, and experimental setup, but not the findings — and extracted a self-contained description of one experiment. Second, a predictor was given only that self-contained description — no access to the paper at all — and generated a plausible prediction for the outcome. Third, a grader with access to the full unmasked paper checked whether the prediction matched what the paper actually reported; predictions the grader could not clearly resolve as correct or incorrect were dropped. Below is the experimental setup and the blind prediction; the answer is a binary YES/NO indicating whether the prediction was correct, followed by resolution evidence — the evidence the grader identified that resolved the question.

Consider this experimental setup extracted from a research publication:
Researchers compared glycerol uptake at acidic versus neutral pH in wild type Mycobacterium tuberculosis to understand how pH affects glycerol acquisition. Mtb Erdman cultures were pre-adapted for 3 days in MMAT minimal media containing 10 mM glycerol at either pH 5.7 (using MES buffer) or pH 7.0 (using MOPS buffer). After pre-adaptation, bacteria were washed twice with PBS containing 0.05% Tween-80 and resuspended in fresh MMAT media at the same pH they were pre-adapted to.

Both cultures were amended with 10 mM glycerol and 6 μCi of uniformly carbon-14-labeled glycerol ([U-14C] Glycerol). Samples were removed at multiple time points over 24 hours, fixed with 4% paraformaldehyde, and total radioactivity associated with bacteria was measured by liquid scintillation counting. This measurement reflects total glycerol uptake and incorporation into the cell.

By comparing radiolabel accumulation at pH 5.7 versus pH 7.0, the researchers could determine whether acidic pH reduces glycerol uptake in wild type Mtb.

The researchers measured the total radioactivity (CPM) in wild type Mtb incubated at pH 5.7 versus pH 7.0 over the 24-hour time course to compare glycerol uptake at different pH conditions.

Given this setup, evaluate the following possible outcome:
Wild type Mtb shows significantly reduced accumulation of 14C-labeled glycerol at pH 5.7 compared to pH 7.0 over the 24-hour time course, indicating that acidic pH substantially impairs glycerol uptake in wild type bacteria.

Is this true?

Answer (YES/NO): YES